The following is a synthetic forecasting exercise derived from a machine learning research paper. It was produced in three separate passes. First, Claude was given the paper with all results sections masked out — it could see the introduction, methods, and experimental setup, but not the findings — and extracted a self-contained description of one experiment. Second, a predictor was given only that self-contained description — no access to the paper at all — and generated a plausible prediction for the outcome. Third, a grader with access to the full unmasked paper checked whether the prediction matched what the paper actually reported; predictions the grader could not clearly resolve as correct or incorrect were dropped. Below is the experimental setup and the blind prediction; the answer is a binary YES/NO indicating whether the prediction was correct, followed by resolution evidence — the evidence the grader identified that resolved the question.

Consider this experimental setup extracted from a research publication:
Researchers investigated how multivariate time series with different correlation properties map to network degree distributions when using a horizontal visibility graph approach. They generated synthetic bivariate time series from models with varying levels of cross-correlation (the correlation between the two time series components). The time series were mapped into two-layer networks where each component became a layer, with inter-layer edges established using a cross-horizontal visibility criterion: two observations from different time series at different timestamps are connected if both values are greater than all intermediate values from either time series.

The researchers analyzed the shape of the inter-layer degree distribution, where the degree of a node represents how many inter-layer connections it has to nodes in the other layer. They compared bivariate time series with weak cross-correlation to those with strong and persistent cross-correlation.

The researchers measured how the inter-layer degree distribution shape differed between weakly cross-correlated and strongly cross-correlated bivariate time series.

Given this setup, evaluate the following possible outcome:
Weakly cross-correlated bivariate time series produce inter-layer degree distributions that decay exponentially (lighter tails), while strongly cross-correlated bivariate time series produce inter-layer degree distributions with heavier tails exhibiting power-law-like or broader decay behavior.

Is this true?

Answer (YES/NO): NO